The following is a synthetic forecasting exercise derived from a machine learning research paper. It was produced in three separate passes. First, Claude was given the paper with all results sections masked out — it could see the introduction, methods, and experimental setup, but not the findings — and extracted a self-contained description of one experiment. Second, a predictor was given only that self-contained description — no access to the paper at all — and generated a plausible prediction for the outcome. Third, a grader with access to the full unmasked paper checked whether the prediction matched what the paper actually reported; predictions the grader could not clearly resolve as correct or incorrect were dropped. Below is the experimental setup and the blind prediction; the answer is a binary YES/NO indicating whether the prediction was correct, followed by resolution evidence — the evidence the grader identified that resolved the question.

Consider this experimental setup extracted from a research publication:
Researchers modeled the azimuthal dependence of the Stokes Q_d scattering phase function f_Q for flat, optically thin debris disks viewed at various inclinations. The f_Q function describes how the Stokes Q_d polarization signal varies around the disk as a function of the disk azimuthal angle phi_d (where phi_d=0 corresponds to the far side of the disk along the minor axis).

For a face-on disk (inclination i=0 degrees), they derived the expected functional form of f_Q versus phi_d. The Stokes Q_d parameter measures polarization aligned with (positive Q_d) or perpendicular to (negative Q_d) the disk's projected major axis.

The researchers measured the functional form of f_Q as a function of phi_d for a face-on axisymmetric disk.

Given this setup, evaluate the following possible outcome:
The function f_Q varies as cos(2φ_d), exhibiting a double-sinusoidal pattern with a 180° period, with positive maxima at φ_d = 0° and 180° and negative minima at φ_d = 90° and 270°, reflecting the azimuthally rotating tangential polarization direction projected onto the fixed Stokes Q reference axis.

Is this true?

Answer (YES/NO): NO